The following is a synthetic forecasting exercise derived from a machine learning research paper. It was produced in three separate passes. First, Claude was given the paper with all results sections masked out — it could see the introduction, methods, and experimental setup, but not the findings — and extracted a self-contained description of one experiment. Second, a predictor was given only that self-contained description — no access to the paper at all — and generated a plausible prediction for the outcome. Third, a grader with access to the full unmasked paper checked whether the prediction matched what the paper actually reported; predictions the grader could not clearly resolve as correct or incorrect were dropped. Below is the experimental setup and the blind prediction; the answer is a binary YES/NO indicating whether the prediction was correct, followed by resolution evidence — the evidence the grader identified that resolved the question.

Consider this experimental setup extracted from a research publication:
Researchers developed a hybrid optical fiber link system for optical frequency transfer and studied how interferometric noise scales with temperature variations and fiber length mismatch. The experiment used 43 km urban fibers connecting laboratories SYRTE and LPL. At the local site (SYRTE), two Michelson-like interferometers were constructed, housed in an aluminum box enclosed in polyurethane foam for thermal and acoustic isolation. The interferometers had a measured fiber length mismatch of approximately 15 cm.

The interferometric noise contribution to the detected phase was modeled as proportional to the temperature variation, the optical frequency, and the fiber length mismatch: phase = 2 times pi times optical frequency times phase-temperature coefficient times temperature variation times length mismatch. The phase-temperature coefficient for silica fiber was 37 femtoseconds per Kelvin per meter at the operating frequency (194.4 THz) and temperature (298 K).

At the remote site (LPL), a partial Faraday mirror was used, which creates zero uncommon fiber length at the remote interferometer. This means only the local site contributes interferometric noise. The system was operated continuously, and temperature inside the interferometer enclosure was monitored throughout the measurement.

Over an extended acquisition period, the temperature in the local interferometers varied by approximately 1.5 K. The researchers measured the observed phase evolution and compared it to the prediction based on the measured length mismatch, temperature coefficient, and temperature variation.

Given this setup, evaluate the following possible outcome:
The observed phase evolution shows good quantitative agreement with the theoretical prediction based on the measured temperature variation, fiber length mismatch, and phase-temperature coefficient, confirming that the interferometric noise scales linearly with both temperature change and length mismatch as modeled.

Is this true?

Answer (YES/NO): YES